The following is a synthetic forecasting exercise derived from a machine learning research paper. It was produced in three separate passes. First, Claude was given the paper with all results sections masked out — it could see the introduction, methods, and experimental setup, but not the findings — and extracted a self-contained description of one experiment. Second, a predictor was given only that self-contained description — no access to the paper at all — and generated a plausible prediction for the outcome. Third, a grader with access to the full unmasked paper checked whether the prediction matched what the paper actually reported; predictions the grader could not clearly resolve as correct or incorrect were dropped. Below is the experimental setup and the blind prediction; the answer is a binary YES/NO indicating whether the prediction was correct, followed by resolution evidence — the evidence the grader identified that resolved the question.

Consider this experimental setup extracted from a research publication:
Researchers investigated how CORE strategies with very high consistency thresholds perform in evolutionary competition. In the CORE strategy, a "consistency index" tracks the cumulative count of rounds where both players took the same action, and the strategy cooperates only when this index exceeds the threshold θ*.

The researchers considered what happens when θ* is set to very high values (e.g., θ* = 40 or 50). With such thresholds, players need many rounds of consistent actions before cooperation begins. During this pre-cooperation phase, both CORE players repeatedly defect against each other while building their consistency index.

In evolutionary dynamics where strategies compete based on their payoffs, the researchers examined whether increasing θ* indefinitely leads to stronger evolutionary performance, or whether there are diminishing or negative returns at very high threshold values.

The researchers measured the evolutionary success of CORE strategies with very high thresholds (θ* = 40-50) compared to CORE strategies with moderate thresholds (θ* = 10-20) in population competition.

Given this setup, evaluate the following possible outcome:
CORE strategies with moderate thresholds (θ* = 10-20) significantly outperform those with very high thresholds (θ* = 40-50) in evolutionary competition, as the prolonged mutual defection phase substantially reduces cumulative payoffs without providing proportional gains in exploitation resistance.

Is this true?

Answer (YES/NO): YES